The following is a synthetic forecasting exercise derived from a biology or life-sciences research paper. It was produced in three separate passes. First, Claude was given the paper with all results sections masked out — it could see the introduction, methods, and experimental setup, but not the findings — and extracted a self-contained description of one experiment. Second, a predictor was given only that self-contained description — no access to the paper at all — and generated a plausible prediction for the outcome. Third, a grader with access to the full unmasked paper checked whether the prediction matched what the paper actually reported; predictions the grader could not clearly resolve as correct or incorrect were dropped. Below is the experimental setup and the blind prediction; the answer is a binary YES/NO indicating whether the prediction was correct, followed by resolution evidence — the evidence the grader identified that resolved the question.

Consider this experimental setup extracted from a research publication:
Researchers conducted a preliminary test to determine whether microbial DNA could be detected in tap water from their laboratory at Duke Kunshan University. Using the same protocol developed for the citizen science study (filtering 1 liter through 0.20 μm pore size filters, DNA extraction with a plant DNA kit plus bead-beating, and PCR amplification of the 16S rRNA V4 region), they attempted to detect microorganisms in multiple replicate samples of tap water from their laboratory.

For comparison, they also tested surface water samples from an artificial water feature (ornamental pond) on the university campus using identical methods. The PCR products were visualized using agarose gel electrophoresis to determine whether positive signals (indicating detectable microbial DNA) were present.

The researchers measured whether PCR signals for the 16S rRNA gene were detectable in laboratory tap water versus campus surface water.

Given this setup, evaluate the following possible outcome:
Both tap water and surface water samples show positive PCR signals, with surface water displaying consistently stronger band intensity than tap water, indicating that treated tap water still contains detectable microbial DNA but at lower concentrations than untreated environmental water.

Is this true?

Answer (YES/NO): NO